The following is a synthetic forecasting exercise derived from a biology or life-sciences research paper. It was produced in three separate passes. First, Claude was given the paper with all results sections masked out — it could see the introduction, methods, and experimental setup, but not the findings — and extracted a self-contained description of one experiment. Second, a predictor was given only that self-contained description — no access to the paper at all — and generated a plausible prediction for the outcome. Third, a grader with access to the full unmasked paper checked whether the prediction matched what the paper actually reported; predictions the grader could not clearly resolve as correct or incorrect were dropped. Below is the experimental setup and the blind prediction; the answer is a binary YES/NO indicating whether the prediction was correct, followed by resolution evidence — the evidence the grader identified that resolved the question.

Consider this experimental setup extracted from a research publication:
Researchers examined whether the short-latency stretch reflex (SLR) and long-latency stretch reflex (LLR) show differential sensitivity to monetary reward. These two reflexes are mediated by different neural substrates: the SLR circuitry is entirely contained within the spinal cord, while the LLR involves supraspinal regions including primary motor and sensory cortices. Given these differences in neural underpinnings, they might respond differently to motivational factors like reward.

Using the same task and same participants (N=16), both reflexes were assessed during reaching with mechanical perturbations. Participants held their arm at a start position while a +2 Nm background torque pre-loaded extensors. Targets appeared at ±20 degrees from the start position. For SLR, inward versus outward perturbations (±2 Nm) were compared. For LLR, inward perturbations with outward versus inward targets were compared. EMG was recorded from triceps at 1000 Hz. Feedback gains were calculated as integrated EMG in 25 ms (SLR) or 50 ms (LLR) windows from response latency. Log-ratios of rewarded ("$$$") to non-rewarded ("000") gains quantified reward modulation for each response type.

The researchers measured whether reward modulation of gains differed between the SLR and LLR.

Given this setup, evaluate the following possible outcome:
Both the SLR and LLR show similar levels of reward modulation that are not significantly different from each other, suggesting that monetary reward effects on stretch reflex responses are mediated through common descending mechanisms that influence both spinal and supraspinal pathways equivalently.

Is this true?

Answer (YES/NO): NO